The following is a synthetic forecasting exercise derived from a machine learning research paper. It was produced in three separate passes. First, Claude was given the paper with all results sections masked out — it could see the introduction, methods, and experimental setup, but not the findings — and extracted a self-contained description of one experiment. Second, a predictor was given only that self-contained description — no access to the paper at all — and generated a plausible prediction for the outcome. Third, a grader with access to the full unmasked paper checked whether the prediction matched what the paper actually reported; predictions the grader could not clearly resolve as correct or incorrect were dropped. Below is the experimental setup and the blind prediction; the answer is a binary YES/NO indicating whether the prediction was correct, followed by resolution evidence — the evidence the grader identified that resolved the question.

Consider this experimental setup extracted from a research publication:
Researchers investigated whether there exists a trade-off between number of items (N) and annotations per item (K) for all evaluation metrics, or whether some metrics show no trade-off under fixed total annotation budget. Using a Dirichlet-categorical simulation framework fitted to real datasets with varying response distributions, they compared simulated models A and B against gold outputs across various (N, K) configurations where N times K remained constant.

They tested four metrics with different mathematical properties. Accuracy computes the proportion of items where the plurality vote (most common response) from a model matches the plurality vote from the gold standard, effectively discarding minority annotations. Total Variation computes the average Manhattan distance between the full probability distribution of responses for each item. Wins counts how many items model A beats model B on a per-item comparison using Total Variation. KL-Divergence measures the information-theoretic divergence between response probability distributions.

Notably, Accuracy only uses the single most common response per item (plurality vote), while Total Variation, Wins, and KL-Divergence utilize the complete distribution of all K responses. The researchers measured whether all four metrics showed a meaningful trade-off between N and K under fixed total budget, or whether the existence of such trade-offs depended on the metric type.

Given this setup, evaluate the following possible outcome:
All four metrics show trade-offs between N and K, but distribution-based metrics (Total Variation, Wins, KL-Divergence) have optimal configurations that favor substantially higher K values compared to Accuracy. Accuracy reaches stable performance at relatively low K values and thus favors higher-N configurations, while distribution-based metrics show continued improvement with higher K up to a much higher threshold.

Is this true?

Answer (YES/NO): NO